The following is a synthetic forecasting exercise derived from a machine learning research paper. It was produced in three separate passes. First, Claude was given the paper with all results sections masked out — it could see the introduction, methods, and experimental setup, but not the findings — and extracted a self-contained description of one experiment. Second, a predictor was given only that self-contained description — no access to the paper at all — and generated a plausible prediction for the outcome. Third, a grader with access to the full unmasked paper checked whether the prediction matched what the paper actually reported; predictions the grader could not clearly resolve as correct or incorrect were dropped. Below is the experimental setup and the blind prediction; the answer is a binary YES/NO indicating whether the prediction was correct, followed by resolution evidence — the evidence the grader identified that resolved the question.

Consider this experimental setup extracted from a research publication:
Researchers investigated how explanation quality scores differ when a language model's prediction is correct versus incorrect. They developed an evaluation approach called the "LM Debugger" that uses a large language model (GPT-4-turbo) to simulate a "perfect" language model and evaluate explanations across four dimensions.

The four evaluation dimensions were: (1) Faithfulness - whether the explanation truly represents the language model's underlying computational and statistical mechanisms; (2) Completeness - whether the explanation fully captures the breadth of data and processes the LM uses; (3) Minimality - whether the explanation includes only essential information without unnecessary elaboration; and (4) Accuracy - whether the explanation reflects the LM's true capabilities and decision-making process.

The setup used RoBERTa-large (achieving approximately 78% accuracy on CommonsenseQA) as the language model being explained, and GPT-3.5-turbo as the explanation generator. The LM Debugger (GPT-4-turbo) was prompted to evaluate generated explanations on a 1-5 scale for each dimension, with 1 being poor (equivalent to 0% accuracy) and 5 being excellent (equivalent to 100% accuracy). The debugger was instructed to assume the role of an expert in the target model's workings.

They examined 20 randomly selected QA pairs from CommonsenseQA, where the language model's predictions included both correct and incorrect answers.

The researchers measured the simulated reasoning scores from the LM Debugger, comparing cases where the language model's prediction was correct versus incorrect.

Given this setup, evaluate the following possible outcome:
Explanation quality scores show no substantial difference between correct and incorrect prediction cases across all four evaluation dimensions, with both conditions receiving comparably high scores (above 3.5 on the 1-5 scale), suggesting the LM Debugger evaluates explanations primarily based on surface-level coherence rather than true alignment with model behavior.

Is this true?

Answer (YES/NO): NO